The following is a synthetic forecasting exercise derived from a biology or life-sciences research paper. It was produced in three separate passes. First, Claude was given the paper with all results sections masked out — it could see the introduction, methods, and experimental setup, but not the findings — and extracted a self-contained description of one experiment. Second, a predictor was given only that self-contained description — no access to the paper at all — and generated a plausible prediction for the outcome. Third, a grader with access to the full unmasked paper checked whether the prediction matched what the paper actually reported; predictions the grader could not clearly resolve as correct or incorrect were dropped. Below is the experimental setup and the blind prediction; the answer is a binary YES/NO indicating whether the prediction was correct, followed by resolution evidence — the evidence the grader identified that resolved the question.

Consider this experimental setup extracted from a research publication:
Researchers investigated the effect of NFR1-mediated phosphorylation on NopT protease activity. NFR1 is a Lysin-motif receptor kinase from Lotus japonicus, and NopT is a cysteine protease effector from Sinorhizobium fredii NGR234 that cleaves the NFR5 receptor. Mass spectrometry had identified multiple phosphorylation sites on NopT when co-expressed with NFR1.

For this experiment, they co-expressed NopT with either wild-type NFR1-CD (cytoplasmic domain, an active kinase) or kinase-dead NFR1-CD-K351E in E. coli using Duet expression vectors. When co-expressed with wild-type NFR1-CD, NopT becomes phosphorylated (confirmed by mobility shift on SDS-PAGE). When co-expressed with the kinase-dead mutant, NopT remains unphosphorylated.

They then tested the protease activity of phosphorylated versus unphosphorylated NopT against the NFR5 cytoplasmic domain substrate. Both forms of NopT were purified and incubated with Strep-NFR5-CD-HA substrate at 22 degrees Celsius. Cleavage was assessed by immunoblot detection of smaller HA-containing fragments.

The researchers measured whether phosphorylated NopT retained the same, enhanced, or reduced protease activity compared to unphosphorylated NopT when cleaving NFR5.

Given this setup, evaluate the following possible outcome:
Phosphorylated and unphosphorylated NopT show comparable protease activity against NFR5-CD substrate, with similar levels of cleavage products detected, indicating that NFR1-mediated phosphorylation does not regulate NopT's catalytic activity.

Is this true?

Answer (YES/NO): NO